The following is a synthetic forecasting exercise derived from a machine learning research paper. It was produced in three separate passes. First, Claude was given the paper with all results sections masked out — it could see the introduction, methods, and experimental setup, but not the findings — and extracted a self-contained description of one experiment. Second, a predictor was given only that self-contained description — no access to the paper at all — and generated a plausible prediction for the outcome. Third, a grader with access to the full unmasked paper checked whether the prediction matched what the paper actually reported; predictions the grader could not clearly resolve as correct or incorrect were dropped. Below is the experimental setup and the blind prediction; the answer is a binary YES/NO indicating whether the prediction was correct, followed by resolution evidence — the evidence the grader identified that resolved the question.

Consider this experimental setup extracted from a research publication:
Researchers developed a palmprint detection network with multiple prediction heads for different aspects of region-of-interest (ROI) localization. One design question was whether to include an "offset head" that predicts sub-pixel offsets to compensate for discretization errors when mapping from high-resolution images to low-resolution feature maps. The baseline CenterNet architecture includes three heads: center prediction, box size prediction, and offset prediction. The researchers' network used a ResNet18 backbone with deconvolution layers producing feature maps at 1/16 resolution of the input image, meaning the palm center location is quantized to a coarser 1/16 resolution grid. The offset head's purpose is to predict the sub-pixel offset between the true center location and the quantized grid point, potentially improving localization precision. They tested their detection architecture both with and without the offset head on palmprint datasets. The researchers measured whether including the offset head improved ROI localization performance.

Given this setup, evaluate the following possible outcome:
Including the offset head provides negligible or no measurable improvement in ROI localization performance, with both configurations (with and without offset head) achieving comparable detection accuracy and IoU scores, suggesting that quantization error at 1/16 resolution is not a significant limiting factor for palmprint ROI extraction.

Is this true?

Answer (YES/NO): YES